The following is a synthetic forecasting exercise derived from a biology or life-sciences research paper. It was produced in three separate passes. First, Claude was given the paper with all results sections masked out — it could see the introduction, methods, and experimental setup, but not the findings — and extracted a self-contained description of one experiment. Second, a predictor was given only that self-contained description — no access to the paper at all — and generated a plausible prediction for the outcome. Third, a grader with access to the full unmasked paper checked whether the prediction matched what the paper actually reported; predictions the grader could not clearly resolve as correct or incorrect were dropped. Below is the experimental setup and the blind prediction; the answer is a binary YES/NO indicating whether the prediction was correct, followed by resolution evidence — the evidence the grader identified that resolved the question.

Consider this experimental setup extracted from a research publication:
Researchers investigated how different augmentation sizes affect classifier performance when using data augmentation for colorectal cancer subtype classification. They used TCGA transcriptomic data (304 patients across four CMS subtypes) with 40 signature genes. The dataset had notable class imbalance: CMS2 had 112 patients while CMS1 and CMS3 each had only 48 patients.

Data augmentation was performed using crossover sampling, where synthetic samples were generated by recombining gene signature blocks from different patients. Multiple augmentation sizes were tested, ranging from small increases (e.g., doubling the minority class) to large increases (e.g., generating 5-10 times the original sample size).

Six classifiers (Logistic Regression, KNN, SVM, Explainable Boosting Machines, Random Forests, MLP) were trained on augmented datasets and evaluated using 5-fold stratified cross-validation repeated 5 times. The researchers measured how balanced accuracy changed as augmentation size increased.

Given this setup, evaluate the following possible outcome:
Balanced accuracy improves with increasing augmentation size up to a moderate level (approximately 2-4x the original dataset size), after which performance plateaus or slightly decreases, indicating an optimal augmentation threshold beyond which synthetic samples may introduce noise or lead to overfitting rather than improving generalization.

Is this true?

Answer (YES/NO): NO